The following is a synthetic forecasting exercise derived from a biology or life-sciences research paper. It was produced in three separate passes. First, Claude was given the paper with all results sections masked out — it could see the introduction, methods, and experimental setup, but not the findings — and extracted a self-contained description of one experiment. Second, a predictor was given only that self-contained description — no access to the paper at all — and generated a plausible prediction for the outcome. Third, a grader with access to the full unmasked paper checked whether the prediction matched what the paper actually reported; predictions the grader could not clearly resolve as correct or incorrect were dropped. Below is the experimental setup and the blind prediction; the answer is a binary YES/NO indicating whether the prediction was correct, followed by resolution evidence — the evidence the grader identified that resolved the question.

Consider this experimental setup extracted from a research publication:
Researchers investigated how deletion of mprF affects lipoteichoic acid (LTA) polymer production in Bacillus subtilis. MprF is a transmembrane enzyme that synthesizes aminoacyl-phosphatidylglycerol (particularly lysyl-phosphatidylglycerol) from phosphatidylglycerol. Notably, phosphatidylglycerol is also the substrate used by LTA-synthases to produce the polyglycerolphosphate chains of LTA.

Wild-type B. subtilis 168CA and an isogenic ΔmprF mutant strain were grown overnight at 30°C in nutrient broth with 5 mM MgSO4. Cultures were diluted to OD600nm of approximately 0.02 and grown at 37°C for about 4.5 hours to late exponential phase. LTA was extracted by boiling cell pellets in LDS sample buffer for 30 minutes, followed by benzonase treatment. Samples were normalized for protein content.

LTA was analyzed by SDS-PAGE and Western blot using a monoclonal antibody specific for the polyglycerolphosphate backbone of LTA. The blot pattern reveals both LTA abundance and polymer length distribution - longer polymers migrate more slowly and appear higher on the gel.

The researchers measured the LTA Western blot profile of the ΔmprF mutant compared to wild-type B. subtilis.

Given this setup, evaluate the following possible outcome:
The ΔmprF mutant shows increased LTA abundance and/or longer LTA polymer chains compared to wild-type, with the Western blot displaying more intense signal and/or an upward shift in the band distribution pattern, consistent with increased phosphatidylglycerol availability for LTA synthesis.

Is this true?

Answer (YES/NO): NO